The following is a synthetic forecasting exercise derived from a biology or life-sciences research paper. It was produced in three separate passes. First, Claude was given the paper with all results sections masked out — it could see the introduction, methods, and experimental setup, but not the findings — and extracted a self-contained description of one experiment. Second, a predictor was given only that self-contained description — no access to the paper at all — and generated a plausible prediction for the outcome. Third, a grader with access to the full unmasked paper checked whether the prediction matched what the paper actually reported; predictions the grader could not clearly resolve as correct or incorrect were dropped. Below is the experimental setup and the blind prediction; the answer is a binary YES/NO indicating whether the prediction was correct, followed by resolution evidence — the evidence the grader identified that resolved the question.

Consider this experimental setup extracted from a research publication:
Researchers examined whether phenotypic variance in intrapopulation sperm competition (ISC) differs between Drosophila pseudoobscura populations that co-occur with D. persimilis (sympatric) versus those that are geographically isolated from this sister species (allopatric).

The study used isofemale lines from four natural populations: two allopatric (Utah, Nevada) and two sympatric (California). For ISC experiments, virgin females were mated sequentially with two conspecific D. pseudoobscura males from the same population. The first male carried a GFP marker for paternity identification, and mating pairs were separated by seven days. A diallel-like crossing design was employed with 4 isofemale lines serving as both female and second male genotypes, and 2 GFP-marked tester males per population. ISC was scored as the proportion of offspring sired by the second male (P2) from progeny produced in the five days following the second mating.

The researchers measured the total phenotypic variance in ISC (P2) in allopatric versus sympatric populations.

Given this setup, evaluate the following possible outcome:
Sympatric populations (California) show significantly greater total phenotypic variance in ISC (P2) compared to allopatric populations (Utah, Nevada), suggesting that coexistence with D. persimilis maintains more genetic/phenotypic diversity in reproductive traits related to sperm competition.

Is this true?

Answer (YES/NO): YES